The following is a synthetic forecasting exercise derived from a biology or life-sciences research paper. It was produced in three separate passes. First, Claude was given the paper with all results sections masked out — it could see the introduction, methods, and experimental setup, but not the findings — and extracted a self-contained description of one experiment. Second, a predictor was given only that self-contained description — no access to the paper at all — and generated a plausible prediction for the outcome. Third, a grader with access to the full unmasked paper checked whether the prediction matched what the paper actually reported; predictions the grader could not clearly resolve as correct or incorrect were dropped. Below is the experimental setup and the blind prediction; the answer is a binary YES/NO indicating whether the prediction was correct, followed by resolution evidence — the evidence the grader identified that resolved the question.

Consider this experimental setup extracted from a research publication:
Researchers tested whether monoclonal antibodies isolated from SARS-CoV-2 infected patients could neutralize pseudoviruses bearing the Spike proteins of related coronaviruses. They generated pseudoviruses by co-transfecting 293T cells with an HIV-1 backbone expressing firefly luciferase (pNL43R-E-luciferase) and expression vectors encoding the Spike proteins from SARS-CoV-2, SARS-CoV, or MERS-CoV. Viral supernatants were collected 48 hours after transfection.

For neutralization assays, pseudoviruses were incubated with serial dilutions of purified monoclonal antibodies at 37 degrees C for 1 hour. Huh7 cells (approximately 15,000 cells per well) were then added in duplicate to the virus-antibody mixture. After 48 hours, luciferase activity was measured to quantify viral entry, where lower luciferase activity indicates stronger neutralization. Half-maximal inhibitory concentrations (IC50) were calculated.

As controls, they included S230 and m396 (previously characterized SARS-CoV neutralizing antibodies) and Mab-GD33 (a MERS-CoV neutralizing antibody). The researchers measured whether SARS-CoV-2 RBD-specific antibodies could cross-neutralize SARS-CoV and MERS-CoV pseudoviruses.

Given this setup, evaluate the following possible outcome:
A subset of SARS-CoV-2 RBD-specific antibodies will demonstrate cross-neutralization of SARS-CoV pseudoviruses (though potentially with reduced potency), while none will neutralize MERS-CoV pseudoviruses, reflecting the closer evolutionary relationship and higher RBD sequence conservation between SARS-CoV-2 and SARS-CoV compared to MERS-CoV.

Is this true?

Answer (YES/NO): NO